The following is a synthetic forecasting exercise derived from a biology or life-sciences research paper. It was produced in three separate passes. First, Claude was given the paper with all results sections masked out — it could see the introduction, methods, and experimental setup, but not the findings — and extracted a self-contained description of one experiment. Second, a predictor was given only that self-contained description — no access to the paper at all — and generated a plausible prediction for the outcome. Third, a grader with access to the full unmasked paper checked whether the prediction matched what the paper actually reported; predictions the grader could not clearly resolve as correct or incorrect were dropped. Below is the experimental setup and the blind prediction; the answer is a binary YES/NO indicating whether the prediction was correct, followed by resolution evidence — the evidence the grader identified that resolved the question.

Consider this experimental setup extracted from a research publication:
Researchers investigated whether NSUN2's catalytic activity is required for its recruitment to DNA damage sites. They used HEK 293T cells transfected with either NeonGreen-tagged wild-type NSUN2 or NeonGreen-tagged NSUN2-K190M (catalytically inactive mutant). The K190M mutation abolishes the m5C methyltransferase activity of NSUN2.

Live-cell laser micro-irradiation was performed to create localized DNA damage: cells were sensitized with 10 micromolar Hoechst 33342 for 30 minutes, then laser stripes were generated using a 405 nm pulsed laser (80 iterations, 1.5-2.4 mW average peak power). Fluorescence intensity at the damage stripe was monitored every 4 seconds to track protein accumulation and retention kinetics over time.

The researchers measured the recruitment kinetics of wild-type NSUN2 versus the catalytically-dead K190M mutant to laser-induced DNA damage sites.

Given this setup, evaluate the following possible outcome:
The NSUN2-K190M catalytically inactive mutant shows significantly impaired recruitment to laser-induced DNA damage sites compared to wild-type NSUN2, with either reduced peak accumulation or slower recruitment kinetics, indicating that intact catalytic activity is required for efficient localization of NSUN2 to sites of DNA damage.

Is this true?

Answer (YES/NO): NO